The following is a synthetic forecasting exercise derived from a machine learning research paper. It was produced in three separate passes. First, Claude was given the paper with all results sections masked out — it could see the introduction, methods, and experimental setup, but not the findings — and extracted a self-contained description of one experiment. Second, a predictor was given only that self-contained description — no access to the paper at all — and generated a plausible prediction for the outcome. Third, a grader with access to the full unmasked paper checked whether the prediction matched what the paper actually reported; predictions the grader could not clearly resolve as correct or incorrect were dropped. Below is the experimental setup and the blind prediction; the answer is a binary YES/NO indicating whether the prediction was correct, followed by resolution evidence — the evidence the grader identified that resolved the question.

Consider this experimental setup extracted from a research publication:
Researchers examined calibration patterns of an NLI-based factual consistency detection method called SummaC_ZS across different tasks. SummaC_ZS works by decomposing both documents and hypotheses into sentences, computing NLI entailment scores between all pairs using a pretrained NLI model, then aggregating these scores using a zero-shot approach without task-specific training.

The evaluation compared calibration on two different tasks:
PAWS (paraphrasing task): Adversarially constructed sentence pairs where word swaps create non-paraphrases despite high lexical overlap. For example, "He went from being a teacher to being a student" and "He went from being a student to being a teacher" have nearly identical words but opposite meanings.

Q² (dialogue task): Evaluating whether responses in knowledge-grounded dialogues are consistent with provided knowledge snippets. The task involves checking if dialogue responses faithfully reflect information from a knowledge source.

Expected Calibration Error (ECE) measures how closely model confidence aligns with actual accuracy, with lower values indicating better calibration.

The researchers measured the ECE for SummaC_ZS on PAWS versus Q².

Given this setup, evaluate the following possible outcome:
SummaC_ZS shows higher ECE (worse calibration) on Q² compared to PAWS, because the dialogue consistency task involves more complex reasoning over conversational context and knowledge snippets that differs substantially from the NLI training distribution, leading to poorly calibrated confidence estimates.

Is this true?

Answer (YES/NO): NO